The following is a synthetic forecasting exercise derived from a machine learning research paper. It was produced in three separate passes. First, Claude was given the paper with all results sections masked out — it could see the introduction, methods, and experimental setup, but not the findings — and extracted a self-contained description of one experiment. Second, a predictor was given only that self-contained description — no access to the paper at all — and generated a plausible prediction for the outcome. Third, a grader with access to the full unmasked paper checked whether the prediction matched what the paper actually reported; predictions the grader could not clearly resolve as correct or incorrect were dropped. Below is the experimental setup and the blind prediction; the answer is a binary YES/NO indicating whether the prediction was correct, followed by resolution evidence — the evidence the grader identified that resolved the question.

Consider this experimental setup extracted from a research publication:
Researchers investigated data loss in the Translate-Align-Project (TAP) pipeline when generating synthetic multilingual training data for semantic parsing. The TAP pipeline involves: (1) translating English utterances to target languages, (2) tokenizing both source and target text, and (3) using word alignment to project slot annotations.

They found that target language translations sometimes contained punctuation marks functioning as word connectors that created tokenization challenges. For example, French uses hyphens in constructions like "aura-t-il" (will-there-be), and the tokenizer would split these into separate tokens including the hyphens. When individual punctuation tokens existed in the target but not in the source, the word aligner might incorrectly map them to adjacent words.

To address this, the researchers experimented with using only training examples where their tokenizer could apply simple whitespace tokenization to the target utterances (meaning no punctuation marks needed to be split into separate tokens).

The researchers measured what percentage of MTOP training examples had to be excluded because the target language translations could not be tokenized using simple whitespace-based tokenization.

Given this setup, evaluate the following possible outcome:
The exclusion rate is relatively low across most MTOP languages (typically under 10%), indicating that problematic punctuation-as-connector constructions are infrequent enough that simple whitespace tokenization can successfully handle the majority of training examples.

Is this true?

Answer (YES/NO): NO